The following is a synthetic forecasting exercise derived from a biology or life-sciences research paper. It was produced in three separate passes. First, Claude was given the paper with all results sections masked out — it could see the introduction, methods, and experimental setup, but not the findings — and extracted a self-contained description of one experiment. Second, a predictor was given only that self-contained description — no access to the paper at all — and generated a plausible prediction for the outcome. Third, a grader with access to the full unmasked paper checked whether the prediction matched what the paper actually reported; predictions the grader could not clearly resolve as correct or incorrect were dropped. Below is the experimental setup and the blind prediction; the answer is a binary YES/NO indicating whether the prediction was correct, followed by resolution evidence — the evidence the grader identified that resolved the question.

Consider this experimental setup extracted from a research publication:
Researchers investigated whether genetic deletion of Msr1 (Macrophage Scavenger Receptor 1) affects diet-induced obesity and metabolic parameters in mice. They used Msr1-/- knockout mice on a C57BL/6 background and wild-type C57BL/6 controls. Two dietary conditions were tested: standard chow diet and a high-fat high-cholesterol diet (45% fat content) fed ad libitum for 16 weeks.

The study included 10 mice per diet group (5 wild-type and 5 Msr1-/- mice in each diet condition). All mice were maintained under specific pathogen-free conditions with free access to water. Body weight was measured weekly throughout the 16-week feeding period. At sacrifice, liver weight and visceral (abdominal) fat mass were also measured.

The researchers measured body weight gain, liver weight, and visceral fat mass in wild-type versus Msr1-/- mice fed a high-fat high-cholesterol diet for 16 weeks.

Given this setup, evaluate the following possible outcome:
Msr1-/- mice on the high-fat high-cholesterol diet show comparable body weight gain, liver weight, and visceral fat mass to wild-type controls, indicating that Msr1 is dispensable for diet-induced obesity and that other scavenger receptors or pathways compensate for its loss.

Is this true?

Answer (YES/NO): NO